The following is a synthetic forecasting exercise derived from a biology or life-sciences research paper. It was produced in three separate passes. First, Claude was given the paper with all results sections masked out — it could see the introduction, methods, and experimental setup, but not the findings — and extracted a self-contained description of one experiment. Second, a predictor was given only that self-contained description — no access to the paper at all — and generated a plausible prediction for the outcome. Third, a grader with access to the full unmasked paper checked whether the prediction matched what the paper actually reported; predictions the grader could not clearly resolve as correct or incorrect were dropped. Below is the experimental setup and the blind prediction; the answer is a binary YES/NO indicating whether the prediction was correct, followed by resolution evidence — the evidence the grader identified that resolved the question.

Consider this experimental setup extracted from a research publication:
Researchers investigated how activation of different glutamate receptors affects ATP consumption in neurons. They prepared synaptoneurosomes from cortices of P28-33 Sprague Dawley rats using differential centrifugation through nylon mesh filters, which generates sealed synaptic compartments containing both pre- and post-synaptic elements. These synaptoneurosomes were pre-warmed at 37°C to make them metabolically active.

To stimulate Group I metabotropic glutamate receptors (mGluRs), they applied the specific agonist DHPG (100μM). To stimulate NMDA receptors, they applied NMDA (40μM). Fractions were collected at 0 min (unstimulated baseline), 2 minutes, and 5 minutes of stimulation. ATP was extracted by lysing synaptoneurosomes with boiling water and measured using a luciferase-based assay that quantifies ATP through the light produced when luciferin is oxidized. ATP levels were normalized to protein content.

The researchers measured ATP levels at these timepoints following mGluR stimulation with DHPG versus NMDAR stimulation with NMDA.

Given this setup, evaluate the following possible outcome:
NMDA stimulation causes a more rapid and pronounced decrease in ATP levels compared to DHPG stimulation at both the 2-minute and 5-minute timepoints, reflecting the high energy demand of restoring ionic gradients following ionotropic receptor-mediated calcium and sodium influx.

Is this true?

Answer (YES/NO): NO